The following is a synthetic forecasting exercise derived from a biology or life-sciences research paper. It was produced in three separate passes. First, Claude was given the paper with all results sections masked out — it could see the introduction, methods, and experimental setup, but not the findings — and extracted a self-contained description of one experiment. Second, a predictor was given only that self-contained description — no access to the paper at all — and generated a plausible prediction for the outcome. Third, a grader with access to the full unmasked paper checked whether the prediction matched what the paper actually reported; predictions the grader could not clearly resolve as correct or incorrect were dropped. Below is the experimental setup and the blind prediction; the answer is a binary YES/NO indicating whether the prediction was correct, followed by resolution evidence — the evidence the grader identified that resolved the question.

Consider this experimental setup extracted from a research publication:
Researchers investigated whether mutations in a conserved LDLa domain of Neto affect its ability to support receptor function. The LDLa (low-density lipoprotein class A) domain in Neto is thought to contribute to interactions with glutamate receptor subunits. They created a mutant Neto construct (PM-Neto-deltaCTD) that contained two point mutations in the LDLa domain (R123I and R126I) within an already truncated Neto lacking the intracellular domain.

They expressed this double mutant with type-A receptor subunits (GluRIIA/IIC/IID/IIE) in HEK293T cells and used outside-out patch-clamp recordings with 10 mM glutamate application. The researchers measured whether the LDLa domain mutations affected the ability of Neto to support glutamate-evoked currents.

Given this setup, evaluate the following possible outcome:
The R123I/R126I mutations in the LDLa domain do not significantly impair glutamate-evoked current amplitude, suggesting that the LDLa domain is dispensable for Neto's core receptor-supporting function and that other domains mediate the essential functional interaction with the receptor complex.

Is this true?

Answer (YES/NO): YES